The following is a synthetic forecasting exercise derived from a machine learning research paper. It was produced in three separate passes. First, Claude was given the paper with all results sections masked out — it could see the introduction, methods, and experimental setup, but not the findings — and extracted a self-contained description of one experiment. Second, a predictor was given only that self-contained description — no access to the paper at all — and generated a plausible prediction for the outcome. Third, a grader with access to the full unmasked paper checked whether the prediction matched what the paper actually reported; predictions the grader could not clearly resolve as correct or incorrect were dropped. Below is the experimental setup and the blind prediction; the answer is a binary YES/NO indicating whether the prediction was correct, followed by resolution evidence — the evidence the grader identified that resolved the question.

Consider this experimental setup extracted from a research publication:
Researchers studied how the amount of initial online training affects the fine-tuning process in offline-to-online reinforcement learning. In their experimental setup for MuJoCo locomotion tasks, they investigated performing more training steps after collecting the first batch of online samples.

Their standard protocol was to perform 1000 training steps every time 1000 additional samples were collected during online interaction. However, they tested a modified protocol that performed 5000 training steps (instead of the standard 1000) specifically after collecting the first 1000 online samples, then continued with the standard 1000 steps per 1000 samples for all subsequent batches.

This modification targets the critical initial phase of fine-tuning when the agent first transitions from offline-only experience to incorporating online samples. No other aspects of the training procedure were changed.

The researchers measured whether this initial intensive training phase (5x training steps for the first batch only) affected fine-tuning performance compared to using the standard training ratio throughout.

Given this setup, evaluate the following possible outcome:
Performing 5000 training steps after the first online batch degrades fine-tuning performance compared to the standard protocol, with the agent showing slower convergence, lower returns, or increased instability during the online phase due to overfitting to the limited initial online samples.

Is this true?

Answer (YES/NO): NO